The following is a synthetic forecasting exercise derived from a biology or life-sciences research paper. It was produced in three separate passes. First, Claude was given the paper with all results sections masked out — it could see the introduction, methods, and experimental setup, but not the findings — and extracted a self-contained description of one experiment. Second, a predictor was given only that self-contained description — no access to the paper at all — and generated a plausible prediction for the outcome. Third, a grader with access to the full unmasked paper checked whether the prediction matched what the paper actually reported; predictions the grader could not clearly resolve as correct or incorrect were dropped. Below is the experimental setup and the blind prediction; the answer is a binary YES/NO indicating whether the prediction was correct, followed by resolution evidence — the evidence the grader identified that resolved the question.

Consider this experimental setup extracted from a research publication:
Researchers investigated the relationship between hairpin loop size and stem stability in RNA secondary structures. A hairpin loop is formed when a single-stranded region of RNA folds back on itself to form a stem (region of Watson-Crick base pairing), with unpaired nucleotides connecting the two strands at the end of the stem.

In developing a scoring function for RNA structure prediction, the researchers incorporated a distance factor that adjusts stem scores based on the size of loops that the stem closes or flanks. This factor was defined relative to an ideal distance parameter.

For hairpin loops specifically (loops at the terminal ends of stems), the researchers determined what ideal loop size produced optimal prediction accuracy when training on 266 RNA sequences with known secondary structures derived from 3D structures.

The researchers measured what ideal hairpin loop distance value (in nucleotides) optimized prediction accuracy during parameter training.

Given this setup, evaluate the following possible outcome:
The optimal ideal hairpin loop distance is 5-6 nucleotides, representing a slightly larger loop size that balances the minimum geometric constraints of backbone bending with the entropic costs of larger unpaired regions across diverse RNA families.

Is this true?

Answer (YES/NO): NO